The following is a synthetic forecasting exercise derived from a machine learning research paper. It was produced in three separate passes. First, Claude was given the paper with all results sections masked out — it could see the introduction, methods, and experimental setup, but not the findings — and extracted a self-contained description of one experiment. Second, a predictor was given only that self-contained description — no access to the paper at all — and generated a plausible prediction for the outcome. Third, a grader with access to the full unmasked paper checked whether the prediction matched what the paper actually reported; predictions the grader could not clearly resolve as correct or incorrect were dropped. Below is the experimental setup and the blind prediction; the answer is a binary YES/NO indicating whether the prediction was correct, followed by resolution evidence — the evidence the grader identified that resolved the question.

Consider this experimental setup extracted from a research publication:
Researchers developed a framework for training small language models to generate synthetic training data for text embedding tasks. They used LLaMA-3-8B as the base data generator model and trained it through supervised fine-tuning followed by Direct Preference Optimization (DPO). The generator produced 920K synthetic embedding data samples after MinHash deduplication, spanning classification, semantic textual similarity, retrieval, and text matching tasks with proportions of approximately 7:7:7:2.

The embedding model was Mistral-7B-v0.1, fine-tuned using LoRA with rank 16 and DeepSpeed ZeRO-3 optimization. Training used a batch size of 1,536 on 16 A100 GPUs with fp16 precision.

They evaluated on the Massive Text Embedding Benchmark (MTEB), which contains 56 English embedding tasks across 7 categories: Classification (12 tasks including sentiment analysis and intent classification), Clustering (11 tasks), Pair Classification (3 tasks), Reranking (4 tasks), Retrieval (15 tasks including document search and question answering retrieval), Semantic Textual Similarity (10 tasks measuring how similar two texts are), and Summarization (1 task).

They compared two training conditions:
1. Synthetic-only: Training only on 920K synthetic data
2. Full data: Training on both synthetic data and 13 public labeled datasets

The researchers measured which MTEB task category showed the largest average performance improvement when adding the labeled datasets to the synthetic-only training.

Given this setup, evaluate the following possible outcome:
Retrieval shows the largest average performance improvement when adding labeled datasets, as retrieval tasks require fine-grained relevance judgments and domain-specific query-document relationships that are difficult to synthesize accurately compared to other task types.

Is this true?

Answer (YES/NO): YES